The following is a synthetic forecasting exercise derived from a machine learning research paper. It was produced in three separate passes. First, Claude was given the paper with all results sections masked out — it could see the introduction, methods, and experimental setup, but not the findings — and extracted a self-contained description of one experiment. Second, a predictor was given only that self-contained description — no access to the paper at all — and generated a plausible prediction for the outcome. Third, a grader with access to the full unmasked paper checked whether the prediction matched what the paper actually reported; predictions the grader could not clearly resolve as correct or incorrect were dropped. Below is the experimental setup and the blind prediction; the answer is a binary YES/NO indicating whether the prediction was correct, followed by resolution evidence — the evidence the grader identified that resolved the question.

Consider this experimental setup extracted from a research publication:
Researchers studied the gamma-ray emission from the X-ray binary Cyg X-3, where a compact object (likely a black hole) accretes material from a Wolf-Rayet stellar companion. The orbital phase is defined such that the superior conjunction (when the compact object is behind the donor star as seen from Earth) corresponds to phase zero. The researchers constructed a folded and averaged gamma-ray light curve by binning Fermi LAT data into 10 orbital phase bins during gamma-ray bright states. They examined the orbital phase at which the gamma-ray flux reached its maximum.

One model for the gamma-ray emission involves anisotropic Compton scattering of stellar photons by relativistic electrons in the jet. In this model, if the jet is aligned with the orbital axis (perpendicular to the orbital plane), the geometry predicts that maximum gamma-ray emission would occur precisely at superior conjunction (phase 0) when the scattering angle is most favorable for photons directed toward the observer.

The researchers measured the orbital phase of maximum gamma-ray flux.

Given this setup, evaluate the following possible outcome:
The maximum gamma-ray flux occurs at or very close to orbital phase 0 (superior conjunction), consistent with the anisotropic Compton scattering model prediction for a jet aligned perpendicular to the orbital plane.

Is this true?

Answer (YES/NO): NO